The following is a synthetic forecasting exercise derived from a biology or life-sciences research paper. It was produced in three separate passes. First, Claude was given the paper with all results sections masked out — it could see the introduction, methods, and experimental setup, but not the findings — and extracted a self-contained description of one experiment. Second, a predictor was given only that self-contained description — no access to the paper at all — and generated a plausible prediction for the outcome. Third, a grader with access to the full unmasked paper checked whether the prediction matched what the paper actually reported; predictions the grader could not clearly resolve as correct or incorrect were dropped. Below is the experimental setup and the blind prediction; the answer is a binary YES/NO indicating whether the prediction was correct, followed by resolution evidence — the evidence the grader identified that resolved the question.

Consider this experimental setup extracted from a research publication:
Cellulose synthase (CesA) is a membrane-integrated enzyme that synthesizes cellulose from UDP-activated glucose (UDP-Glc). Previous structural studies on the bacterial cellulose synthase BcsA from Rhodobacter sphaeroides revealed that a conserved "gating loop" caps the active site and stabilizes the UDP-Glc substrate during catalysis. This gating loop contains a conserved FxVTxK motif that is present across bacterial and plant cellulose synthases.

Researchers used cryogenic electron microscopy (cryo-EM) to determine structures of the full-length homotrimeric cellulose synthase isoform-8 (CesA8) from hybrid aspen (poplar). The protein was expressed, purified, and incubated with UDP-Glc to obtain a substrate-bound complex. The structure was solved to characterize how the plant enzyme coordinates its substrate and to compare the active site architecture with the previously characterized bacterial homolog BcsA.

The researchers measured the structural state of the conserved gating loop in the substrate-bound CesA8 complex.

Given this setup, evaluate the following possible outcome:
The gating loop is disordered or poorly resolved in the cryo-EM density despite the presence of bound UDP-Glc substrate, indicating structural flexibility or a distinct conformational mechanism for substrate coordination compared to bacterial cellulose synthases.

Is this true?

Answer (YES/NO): YES